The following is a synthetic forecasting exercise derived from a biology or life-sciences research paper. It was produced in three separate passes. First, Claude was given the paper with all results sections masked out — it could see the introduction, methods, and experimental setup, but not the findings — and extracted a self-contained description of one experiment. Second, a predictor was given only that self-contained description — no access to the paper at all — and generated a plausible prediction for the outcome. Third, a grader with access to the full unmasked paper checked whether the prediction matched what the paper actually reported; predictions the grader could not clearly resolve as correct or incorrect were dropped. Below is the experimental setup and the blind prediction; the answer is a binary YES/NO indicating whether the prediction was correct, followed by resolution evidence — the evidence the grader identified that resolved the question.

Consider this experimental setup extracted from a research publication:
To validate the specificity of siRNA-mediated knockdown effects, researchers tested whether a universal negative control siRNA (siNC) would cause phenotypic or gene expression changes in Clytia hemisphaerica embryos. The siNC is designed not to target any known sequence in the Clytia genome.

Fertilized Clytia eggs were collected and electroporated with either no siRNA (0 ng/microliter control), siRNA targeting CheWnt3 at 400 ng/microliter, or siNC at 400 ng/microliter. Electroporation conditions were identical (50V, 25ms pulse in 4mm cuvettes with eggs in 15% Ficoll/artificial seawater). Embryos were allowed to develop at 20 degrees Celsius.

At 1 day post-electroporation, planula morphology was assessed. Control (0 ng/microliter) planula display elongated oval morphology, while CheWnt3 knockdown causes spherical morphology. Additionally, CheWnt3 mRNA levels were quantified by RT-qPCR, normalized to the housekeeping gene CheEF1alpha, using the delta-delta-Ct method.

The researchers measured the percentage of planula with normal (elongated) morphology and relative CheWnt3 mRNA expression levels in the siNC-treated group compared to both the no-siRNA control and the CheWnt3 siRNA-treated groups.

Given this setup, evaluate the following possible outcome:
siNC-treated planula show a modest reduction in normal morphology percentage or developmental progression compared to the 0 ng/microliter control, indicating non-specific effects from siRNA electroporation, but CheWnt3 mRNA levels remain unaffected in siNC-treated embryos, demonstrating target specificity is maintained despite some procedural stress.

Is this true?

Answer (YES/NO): NO